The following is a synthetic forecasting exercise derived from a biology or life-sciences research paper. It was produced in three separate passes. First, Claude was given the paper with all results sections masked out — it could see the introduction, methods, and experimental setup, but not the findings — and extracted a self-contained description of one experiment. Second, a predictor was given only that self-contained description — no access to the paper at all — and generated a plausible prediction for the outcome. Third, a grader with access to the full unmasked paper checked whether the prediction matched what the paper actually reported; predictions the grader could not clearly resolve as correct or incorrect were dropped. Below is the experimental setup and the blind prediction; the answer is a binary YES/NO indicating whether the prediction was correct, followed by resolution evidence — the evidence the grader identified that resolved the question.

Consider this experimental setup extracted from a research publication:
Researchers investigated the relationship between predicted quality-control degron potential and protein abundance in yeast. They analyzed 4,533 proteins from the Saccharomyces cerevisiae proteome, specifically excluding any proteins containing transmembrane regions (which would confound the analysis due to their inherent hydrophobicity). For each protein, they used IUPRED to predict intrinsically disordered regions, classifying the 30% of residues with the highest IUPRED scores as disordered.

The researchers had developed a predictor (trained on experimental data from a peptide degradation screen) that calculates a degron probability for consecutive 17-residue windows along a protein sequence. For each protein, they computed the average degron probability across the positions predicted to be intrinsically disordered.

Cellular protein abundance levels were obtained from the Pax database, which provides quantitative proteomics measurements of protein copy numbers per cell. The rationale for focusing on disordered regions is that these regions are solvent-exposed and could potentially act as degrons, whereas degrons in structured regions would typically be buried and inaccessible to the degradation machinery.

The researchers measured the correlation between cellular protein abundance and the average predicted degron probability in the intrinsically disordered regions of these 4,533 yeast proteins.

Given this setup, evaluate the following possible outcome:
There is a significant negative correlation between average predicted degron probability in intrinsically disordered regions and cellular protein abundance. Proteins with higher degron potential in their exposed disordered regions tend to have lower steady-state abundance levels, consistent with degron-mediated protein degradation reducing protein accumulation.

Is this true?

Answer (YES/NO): YES